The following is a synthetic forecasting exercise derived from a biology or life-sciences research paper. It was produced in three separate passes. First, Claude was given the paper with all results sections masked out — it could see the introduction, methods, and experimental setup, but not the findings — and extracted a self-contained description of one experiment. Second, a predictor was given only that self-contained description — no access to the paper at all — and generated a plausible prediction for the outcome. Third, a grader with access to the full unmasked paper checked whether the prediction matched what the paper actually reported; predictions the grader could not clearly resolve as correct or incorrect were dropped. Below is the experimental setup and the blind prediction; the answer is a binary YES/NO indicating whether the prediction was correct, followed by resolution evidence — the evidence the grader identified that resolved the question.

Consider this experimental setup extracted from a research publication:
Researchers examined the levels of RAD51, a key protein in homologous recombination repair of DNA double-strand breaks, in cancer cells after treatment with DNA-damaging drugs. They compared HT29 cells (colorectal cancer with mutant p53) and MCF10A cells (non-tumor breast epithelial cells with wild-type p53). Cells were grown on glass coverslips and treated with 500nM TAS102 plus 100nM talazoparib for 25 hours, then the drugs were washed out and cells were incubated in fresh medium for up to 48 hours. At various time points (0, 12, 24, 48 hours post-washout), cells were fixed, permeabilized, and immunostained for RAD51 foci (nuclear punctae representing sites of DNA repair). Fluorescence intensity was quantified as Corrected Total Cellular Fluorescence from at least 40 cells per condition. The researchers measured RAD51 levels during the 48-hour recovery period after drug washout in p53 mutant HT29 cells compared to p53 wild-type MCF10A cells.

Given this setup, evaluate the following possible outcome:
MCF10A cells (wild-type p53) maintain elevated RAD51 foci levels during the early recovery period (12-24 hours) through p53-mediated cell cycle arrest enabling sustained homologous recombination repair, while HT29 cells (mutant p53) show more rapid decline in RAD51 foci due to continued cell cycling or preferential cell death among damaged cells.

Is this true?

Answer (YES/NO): NO